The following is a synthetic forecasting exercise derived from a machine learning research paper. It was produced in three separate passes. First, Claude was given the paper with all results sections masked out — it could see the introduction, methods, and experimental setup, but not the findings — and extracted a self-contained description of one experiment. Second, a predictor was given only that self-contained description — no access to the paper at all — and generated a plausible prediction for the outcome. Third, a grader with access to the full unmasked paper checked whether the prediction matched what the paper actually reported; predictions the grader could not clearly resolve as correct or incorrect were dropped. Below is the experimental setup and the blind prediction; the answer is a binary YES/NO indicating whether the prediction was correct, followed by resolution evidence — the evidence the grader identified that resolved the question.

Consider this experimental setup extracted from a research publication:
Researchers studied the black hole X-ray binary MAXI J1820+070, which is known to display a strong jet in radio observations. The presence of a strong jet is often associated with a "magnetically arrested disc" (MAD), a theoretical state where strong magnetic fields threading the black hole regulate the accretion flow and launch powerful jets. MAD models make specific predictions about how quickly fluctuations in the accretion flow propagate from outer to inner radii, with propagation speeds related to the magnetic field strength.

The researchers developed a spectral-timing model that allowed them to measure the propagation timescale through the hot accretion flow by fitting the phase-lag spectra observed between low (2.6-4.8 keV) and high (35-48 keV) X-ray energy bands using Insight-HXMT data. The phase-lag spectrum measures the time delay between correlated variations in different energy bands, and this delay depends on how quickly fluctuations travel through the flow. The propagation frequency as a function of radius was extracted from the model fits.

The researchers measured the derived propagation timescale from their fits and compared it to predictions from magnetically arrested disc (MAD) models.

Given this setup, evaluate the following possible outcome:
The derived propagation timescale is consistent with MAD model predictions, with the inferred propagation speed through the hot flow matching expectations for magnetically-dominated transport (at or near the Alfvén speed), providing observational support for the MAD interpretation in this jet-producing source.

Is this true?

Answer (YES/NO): NO